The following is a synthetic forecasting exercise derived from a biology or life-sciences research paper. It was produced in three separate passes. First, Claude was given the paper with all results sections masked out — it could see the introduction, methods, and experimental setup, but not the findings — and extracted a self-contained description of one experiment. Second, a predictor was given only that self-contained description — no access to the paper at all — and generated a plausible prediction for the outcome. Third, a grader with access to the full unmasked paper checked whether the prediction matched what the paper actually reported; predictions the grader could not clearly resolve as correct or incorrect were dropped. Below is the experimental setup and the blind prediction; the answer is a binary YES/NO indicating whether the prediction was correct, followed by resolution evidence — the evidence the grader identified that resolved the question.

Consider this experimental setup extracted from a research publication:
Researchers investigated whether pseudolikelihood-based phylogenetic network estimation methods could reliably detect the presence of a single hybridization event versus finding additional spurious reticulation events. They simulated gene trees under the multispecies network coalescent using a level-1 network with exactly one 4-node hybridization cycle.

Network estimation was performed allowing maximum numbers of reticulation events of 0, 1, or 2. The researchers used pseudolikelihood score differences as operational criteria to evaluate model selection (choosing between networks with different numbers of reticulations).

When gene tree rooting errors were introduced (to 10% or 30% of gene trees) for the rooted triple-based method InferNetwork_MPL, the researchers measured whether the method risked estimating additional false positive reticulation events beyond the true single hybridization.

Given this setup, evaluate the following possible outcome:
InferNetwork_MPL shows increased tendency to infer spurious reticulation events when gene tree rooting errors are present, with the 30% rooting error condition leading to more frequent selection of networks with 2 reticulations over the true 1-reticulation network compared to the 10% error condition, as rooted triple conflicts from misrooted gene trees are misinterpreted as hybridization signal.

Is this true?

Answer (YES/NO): NO